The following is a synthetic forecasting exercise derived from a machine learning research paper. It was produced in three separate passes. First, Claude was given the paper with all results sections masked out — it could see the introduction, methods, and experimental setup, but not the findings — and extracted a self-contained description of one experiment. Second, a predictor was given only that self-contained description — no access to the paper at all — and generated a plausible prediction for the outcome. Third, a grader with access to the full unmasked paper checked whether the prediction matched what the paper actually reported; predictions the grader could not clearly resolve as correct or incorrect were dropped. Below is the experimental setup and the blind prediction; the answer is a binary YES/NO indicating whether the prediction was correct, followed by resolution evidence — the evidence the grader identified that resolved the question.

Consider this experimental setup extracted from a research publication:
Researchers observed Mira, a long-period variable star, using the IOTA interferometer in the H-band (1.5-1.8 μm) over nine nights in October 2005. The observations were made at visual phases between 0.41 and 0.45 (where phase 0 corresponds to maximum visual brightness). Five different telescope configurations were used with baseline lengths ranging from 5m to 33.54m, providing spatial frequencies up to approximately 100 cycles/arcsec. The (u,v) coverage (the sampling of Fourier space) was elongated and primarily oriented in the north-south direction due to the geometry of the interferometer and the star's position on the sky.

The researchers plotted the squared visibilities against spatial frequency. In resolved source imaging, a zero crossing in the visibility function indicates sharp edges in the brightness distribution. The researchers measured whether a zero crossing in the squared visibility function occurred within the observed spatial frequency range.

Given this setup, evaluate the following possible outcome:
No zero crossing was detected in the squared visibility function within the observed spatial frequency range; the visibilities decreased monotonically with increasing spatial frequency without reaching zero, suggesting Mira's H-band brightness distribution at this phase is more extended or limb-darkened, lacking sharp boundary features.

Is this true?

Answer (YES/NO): NO